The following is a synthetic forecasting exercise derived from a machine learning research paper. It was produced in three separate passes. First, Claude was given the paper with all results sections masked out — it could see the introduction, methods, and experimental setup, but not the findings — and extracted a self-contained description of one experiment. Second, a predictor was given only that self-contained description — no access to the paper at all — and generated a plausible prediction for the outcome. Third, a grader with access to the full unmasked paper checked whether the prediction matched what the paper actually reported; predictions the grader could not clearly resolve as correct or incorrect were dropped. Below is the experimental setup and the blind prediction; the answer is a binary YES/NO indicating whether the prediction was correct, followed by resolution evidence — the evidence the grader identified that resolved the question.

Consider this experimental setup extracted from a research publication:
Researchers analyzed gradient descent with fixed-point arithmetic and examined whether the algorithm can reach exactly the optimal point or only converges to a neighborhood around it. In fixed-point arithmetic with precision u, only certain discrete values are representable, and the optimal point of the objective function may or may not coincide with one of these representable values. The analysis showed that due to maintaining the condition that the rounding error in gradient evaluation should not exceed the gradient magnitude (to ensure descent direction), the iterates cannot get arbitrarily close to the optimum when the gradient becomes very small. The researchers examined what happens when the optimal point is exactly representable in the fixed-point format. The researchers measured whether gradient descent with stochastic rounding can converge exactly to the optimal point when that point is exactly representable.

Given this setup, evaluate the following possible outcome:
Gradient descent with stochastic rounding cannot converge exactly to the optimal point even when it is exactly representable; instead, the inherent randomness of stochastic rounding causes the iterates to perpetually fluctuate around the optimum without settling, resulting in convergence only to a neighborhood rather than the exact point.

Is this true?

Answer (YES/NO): NO